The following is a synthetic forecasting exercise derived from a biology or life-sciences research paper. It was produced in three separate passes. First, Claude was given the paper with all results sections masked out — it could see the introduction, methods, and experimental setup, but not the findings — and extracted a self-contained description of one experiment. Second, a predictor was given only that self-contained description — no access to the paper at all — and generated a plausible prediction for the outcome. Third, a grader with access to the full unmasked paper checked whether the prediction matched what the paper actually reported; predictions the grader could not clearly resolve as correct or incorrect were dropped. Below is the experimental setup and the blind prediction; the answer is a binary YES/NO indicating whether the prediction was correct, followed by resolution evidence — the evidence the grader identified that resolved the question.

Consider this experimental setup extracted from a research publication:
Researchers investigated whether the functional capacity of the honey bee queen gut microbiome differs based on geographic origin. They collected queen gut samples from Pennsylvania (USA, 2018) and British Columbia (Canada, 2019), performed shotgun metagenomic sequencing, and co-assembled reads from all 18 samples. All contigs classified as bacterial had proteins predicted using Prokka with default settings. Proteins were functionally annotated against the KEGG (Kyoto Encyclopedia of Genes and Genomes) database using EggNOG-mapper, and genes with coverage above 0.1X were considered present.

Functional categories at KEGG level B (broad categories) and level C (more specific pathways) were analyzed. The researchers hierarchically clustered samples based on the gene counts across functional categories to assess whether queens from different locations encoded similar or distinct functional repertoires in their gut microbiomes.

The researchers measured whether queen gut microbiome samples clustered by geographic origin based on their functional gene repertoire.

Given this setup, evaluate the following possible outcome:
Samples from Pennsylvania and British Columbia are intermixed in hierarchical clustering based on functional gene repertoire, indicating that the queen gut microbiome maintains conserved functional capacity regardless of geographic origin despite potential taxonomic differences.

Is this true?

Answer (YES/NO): YES